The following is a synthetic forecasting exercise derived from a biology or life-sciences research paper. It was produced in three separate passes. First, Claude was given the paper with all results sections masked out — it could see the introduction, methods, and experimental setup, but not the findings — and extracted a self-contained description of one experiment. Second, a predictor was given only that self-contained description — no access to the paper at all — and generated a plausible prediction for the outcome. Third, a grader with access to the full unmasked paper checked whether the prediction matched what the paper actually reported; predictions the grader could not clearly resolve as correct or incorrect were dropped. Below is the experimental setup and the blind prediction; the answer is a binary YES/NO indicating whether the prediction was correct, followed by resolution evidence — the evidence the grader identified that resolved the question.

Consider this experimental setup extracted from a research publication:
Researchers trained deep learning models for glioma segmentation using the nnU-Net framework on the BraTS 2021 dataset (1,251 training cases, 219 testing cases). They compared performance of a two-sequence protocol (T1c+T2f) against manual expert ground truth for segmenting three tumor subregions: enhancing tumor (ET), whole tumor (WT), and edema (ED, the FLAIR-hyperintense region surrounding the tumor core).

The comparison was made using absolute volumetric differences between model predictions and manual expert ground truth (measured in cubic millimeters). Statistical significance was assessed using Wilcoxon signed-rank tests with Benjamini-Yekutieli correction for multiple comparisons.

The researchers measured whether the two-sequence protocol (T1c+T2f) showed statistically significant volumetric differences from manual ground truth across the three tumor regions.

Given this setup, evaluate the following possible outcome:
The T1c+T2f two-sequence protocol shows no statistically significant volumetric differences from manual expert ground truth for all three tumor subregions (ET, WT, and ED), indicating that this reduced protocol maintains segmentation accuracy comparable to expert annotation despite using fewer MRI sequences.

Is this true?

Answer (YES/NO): YES